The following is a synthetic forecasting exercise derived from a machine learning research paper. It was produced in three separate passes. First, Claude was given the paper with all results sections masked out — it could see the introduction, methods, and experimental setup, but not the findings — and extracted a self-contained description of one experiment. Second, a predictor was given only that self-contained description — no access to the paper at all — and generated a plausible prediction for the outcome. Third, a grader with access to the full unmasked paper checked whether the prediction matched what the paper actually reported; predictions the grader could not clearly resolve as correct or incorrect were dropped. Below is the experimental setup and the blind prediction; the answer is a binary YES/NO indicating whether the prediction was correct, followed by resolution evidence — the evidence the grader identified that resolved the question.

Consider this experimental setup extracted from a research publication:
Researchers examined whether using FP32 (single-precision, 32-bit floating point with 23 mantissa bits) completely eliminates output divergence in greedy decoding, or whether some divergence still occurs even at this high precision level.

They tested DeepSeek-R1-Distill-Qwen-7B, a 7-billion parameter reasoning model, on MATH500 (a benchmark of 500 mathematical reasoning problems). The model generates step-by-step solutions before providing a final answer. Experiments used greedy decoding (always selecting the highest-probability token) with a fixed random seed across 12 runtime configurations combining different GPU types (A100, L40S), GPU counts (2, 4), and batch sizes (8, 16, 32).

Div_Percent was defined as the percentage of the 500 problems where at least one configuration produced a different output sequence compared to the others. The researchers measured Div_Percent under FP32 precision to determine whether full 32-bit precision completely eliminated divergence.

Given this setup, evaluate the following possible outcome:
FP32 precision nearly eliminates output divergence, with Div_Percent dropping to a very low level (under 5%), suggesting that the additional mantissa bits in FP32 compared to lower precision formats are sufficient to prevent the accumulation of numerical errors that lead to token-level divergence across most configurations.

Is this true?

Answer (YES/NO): NO